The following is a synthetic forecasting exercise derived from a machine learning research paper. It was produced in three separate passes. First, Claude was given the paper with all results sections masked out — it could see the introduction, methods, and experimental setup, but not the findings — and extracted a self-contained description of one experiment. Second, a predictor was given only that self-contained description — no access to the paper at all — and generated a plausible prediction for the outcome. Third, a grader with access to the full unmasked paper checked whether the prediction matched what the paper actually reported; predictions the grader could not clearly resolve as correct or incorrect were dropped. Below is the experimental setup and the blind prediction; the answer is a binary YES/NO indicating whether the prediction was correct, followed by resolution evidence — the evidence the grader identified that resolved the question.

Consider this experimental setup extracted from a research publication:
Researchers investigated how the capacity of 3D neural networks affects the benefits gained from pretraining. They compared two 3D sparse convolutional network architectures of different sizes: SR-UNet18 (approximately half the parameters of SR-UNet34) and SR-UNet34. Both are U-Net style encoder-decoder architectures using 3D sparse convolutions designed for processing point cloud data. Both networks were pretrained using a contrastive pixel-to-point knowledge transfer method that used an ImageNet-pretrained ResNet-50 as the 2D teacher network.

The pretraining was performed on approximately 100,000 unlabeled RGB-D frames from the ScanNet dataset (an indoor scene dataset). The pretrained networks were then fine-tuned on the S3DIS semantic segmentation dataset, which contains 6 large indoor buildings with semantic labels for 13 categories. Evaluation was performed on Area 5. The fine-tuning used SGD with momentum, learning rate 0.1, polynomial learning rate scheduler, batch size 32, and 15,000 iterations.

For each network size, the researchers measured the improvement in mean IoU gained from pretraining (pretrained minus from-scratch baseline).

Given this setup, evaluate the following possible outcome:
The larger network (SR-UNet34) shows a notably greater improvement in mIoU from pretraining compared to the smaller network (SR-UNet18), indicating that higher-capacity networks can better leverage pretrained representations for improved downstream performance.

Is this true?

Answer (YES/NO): YES